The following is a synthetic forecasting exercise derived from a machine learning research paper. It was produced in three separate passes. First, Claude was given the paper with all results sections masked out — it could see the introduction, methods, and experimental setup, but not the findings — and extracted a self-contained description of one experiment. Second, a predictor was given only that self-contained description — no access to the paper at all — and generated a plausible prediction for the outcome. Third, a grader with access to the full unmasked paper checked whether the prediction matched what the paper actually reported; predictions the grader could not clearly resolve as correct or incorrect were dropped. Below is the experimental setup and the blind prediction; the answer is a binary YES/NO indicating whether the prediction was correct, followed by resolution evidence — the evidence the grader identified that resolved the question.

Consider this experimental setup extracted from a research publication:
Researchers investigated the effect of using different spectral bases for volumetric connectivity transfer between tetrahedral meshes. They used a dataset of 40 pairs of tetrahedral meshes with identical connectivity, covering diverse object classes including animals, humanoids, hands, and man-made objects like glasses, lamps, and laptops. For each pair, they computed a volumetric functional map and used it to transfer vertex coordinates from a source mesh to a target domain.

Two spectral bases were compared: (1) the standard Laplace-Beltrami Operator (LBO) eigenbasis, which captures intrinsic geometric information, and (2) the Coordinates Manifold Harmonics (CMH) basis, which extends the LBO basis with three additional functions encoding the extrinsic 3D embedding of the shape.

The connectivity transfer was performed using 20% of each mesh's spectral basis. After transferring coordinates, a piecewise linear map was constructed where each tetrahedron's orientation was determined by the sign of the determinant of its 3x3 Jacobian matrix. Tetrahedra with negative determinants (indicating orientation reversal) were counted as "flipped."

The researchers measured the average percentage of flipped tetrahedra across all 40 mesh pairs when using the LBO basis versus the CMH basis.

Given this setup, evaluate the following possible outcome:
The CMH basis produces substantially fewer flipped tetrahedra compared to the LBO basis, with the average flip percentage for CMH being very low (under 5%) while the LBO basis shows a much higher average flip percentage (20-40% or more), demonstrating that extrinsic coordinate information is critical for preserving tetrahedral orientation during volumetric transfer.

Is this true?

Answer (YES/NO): NO